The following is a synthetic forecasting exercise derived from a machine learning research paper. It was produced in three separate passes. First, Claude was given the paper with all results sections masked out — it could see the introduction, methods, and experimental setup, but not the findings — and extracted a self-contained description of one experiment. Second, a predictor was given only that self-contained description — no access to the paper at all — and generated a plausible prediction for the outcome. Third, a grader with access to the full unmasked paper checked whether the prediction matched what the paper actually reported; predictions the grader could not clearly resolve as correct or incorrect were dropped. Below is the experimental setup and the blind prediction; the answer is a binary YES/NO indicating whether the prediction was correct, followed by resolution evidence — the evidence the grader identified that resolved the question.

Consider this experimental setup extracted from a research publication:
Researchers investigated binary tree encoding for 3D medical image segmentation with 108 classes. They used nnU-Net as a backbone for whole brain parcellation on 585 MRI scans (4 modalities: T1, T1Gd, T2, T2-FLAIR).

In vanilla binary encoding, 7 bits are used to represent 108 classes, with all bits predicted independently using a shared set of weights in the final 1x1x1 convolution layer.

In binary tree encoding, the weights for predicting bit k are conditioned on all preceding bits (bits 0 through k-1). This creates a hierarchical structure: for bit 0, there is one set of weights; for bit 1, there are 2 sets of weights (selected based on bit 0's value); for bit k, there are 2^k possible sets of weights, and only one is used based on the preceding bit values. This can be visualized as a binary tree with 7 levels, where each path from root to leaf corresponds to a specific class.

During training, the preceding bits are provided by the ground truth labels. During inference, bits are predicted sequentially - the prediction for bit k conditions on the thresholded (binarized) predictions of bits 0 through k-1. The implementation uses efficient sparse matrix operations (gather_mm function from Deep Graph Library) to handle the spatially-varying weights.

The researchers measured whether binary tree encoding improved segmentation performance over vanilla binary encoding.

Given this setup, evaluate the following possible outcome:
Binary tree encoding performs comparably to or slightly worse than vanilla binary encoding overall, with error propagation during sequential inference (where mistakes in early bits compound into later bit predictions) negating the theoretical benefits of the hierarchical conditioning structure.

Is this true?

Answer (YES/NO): NO